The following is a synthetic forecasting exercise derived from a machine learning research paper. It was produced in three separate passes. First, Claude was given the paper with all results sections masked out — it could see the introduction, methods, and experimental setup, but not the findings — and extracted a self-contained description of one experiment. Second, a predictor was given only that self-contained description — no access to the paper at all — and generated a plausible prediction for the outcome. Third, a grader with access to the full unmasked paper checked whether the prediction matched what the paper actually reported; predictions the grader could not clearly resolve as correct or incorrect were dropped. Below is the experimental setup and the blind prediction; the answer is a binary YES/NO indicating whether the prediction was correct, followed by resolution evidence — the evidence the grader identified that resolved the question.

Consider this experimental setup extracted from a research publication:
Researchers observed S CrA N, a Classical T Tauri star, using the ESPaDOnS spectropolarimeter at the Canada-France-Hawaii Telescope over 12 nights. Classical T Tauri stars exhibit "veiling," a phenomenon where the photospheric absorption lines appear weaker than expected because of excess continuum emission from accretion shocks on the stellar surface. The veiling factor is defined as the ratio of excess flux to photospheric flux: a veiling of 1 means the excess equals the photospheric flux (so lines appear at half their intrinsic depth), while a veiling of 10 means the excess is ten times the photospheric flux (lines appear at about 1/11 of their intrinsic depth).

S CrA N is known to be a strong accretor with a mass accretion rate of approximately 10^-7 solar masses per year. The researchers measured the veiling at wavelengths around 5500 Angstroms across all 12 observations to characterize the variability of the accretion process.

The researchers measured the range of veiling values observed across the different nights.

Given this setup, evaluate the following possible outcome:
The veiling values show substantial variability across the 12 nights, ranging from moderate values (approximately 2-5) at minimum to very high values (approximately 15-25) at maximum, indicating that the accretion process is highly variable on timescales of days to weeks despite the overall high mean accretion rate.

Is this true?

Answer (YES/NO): NO